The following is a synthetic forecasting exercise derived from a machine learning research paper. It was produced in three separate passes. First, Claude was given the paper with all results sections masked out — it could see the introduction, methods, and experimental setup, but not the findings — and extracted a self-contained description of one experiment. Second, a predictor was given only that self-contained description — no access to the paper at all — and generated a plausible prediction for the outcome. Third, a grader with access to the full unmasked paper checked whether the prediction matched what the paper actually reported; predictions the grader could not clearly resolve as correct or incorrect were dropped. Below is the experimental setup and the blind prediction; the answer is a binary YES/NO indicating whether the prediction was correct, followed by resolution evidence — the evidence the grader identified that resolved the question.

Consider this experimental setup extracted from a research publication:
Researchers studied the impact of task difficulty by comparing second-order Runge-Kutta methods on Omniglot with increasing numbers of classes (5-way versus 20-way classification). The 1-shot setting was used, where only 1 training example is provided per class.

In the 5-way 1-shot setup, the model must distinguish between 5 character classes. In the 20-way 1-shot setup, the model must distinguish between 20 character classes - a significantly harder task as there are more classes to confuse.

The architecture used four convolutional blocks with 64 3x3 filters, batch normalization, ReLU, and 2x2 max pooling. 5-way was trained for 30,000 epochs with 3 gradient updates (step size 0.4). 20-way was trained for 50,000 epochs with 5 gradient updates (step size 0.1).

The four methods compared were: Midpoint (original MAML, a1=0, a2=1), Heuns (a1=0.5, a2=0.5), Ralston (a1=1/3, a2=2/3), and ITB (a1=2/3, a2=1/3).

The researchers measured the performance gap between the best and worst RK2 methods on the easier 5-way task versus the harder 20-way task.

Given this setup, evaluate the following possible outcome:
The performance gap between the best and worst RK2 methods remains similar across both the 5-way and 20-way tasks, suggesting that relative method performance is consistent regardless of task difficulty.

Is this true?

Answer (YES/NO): NO